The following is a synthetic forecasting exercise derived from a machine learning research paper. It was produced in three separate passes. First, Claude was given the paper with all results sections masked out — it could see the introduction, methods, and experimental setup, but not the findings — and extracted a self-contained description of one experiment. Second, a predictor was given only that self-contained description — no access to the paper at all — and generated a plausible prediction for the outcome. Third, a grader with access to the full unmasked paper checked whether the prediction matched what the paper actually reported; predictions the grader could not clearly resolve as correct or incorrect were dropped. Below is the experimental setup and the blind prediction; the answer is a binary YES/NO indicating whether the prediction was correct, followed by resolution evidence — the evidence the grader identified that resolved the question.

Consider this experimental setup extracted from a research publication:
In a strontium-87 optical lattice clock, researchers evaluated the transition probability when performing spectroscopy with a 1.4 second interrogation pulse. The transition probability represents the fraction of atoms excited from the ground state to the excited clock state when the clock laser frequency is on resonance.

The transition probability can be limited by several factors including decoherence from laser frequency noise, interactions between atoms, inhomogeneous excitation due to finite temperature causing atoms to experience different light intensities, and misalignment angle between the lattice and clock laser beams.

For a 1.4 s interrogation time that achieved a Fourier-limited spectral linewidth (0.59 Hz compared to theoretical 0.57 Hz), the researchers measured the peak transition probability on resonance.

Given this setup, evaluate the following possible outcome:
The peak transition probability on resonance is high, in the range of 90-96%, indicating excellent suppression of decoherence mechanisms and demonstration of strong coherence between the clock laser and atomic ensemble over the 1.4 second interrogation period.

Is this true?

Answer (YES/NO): NO